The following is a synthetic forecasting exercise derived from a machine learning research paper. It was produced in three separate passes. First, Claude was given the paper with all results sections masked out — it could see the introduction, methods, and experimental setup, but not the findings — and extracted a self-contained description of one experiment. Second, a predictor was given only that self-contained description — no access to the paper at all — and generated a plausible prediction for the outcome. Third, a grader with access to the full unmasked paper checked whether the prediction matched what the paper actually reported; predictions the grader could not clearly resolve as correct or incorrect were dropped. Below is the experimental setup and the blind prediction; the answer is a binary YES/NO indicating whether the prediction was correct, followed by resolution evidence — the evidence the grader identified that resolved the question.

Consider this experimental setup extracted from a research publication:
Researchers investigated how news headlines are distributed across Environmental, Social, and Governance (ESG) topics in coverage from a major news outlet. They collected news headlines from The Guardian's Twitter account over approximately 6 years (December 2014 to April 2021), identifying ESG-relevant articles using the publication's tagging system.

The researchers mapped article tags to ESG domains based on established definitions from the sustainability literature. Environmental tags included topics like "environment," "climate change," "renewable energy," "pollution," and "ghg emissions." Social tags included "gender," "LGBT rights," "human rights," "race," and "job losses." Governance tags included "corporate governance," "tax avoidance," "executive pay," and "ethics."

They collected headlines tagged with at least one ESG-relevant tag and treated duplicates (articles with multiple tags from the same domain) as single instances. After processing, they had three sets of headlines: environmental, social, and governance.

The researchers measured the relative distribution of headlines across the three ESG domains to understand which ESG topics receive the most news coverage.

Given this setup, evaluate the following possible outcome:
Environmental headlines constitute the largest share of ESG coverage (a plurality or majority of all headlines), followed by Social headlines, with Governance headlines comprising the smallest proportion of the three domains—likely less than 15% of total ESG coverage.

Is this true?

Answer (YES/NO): NO